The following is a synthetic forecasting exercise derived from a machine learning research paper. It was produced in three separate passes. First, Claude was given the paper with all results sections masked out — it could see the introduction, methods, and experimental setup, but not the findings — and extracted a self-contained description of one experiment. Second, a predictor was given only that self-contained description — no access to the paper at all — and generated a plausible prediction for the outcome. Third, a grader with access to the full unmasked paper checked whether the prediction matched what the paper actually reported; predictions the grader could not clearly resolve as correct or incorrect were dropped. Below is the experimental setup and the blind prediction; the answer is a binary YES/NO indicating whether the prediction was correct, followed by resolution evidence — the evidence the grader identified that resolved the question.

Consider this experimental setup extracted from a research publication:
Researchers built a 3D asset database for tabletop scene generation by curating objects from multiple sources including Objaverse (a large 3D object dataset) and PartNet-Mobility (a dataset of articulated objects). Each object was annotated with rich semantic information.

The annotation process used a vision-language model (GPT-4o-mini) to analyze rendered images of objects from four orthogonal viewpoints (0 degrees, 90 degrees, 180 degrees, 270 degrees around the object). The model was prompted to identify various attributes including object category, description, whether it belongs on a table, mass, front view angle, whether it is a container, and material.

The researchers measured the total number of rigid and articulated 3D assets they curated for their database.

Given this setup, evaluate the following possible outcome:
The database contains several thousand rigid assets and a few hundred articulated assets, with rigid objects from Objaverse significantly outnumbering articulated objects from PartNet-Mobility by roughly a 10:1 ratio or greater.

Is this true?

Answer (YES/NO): NO